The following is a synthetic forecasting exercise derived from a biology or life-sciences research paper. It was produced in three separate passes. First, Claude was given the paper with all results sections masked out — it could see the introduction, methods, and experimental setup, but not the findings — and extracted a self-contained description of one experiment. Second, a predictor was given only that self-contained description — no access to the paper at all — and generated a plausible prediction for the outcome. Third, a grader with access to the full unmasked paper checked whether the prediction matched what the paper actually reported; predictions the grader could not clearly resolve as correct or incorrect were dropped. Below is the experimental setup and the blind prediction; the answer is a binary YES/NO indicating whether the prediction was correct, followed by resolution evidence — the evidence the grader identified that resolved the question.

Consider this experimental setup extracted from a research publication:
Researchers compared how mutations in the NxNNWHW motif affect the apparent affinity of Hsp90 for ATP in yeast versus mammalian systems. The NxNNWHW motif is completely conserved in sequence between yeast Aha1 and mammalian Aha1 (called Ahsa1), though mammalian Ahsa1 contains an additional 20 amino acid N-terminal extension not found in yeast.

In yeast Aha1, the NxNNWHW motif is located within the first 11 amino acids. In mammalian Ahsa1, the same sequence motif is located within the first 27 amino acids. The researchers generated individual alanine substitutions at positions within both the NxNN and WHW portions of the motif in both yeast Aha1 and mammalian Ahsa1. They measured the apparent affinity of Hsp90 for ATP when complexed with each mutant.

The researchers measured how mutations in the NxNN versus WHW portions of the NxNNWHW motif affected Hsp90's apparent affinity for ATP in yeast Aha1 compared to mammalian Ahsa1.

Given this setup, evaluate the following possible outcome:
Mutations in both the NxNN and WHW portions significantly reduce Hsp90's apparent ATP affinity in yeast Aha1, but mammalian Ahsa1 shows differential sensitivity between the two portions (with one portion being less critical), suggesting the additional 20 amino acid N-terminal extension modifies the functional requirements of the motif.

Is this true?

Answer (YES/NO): NO